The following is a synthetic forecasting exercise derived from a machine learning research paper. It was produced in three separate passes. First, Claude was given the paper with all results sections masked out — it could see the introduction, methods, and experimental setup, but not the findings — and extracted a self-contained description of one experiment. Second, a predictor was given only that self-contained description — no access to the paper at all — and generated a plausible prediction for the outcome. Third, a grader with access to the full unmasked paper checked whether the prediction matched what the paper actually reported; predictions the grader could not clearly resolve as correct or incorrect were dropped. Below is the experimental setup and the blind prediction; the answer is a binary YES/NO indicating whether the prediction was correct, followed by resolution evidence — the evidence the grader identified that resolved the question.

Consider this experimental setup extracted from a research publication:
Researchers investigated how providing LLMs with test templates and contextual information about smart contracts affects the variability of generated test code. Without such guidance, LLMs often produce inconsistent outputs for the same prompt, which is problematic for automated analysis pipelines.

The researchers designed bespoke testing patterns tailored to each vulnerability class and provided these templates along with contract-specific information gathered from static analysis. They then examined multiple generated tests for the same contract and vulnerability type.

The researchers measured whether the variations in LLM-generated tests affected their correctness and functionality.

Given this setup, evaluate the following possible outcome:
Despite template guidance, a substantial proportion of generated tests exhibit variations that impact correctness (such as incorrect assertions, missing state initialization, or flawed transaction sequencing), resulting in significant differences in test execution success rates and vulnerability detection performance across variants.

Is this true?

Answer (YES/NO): NO